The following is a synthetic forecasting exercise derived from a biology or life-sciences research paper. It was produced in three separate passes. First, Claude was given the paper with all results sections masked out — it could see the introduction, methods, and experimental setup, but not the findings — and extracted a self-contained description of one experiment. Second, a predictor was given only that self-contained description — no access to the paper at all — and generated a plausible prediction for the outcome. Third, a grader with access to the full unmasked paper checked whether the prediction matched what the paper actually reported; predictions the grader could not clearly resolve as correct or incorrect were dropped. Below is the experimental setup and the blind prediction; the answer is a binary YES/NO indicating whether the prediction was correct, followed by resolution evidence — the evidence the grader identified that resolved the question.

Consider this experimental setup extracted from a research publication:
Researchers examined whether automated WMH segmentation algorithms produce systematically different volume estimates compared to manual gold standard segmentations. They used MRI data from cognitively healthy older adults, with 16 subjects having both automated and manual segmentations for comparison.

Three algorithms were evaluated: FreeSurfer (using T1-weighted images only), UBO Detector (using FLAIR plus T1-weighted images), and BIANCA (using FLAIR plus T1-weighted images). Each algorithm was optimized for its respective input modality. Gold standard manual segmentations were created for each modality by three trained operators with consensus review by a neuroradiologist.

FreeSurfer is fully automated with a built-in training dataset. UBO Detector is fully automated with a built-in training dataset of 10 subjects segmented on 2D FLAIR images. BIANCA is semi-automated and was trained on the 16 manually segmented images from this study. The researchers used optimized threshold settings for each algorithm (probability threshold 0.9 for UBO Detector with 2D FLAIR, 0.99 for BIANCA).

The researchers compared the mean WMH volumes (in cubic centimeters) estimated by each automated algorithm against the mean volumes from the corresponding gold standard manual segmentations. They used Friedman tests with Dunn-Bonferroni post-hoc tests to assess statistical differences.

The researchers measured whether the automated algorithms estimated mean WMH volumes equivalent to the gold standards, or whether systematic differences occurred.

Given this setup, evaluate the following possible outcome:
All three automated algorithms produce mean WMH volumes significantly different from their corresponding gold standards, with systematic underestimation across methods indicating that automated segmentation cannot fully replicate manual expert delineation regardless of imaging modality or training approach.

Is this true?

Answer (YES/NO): NO